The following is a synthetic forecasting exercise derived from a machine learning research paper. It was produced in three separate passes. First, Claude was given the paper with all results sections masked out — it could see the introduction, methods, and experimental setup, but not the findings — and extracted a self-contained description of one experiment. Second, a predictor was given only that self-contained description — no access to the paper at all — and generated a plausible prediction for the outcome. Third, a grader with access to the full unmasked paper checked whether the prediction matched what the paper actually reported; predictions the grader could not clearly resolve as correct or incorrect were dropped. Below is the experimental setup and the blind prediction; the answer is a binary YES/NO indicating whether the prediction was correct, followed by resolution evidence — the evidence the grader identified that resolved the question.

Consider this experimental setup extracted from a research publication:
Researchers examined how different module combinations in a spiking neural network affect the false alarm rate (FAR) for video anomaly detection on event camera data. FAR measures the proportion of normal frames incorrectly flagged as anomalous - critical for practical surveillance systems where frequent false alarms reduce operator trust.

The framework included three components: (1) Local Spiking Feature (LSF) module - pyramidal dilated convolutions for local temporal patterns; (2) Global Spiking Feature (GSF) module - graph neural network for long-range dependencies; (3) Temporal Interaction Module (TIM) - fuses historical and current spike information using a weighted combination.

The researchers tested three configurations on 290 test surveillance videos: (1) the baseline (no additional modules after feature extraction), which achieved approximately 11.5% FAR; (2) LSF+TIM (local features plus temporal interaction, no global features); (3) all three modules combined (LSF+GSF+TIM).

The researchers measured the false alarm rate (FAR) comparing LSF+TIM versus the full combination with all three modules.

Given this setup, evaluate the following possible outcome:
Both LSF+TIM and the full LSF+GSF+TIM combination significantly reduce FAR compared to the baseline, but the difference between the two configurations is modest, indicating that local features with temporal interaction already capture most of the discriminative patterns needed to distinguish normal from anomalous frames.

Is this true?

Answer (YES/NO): YES